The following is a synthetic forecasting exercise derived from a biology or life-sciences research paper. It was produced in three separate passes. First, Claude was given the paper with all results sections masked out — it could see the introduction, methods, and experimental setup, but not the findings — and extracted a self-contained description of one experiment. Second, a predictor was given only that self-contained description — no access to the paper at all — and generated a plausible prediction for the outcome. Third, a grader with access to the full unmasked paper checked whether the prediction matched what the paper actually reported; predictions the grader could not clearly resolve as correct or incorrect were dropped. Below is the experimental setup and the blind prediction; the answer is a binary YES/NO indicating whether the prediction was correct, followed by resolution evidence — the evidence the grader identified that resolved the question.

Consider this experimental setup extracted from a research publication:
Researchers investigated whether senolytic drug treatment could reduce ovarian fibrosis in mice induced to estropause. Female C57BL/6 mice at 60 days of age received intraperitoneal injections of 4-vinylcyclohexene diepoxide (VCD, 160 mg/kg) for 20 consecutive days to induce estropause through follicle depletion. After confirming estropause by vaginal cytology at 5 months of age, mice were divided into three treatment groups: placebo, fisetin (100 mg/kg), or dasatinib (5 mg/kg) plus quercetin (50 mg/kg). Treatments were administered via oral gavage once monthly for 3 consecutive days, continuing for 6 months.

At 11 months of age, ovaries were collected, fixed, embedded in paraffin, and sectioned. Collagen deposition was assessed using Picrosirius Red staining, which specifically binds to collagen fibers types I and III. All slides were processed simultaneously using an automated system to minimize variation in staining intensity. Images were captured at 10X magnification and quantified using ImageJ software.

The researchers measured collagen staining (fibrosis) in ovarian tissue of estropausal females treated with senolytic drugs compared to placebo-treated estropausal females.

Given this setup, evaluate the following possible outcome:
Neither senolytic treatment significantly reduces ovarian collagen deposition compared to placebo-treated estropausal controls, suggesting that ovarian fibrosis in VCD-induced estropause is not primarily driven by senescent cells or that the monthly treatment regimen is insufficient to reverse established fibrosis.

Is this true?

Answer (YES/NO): YES